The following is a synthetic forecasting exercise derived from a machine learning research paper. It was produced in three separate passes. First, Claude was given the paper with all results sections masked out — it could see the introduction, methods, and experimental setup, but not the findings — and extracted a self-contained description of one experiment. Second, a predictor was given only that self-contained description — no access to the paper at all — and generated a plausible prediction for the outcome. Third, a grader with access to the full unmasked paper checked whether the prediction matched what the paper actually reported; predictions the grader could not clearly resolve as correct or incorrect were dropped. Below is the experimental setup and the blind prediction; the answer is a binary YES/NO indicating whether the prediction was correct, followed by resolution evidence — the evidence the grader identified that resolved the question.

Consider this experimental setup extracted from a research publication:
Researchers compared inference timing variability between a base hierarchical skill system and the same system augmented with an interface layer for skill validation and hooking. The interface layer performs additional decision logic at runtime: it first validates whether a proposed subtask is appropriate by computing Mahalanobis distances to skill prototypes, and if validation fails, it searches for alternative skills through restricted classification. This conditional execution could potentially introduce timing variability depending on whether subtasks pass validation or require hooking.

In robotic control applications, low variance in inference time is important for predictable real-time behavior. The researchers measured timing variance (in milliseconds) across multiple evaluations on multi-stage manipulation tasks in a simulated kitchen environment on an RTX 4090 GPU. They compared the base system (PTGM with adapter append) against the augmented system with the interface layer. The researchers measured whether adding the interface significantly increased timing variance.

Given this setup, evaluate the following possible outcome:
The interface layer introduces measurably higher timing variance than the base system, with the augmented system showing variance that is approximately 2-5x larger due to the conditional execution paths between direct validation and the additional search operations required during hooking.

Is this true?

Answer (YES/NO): NO